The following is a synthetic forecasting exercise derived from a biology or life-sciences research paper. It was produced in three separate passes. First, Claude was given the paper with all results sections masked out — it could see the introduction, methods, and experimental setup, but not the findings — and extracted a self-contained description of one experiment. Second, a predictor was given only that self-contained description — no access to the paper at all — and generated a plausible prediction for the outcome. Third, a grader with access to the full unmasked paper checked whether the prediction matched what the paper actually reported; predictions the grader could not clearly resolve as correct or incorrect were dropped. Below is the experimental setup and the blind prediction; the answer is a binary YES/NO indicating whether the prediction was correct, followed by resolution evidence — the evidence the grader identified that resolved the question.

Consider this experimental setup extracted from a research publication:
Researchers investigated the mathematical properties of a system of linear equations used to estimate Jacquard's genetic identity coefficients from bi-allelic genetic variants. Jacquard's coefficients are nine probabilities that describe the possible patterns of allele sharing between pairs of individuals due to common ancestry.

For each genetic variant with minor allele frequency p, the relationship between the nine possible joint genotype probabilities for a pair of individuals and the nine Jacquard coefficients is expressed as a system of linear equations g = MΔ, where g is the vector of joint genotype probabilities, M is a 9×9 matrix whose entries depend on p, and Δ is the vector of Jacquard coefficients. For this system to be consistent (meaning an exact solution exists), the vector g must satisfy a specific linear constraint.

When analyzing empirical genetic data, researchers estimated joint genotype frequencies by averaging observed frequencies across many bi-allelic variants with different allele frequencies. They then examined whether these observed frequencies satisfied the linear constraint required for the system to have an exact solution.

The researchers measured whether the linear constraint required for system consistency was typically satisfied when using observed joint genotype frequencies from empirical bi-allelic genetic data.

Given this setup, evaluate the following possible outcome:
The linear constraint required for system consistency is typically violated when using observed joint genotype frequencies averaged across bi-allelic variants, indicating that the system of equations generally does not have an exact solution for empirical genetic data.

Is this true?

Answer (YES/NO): YES